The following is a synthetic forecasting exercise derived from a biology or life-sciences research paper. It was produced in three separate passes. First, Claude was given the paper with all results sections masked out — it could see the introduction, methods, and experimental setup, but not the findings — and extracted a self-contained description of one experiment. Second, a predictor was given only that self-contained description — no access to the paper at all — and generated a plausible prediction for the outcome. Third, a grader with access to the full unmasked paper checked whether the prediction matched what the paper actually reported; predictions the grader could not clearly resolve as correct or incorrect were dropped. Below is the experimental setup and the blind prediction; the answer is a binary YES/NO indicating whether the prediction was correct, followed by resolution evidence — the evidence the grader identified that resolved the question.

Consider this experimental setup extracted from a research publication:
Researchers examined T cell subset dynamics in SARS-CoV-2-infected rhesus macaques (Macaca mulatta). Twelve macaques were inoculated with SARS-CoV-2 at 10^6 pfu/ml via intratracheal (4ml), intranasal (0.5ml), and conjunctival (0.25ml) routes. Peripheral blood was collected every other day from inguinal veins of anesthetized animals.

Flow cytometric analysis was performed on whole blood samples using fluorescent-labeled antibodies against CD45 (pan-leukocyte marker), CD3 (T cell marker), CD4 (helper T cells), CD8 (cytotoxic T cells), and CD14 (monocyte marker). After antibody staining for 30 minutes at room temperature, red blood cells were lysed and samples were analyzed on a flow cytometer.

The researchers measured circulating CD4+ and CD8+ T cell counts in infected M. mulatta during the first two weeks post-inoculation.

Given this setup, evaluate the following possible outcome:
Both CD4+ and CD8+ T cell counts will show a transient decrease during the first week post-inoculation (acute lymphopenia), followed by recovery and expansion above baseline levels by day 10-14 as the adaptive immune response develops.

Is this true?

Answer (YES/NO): NO